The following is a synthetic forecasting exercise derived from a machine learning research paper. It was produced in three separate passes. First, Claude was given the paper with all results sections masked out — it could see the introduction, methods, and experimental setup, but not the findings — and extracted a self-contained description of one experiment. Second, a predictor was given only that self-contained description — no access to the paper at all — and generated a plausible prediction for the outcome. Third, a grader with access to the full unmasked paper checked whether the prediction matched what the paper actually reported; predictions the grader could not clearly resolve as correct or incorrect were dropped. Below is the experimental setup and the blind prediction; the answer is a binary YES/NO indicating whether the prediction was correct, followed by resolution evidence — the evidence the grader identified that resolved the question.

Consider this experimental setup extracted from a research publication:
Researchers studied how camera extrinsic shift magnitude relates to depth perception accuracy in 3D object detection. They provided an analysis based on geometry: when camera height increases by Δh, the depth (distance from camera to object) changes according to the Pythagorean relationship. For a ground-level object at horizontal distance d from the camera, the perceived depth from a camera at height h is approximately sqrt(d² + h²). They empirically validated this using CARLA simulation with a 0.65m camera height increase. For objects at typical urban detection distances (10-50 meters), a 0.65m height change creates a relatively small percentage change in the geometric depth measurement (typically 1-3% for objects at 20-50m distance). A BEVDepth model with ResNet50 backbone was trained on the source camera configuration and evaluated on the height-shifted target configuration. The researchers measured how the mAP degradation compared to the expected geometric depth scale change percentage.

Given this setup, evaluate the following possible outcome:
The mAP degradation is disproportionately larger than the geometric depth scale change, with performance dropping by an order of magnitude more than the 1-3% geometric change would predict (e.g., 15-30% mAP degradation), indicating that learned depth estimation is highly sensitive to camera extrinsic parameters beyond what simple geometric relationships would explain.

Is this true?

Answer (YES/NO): YES